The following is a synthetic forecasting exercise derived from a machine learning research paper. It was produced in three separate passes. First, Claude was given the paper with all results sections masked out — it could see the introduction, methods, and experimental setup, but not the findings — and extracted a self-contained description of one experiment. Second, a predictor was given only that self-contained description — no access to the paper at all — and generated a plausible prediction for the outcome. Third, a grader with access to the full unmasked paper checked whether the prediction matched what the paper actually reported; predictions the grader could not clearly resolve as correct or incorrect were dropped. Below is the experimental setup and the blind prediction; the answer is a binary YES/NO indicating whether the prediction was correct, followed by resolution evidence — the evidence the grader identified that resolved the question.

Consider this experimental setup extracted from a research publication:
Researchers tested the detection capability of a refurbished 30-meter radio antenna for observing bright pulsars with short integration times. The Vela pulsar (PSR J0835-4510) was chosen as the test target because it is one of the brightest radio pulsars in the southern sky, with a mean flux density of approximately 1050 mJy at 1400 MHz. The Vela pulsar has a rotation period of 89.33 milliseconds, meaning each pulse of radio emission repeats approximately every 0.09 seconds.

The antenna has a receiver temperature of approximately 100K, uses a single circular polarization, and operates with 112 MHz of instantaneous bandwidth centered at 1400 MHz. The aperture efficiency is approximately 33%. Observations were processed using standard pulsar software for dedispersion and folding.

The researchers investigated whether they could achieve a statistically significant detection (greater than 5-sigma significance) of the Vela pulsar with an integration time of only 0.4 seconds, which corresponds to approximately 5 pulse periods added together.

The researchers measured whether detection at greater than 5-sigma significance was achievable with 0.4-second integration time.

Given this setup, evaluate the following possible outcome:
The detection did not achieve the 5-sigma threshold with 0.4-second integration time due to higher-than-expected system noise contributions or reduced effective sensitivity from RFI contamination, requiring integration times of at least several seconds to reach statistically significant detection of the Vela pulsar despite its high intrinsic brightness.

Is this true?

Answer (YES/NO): NO